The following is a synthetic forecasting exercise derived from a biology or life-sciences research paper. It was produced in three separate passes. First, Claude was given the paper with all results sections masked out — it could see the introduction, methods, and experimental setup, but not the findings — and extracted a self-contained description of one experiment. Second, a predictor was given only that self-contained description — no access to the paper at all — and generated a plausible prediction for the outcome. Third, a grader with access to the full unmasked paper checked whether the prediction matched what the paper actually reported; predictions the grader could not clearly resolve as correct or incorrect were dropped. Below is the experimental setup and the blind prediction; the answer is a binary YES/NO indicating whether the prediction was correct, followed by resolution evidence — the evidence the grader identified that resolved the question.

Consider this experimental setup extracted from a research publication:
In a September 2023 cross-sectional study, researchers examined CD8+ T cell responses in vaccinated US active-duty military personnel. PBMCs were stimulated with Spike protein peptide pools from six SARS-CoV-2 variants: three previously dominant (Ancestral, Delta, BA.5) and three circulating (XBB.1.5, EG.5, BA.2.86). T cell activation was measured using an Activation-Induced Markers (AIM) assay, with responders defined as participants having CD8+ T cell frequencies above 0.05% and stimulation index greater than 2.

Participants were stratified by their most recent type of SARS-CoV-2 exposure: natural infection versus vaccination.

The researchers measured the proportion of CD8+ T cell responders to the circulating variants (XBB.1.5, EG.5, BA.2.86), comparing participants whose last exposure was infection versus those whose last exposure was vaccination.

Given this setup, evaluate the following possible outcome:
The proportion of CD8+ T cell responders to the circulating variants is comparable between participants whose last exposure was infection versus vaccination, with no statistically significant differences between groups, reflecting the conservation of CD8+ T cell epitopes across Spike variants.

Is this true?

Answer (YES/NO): YES